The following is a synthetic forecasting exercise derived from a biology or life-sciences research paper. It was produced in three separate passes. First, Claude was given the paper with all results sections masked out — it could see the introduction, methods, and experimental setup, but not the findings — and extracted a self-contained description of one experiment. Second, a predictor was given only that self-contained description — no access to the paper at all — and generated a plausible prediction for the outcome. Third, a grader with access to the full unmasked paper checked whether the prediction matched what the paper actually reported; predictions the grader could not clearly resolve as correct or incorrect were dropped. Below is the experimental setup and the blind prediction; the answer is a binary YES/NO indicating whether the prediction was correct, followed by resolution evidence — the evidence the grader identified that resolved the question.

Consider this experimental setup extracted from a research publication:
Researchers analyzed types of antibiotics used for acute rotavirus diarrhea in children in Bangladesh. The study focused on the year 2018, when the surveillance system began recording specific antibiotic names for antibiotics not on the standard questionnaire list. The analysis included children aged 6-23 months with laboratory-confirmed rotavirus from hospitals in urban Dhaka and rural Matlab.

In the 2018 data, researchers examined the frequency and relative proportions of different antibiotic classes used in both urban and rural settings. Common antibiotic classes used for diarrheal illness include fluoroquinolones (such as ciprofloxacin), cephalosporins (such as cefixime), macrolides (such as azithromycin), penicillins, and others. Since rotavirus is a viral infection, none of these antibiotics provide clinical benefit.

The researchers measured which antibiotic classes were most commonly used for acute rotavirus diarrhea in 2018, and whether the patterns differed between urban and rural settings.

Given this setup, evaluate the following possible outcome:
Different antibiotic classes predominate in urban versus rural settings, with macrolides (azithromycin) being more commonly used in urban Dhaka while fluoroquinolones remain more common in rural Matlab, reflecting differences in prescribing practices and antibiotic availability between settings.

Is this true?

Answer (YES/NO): NO